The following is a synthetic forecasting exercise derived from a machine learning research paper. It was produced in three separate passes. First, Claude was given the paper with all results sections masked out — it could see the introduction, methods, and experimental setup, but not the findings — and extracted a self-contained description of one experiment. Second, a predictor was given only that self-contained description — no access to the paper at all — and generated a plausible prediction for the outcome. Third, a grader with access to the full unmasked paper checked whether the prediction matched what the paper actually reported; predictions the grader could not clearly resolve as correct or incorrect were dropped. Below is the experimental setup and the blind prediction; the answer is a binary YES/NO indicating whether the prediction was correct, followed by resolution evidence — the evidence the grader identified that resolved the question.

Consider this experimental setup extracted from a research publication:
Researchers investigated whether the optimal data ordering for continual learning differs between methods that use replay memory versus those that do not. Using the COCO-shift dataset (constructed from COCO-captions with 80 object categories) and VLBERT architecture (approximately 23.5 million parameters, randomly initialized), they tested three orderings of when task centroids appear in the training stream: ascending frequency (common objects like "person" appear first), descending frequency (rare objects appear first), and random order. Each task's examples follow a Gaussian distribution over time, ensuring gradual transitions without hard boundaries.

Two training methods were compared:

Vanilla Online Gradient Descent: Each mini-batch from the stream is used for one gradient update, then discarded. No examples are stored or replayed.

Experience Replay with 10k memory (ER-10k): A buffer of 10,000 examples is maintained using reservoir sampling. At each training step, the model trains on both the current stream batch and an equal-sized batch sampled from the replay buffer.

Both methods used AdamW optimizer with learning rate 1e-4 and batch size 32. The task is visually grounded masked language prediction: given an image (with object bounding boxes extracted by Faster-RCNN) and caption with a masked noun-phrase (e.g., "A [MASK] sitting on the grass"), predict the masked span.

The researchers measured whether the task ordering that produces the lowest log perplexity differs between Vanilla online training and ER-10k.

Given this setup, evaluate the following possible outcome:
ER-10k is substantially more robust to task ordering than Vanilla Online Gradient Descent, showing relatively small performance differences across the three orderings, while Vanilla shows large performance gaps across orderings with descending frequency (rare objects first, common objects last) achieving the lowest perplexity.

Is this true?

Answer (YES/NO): NO